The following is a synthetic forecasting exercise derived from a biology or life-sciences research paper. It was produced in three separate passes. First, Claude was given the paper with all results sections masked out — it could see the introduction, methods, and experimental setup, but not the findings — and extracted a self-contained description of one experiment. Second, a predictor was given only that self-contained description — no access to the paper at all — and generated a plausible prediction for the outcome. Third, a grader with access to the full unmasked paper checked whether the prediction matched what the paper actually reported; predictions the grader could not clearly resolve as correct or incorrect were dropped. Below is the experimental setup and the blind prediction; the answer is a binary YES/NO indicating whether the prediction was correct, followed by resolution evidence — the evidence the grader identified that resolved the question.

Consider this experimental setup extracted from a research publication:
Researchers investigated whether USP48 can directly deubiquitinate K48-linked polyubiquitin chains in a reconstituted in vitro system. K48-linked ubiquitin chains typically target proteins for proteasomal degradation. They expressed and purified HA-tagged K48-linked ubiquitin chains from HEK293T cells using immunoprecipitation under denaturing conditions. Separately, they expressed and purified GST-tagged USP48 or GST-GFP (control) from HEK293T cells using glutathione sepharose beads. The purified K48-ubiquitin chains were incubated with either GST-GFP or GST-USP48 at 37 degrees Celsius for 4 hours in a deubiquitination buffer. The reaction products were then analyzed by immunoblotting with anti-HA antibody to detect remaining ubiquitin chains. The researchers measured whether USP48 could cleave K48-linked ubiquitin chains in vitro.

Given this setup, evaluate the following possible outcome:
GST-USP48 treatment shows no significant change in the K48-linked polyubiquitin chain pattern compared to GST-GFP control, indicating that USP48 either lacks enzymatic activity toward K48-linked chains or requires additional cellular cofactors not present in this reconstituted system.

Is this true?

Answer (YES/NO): NO